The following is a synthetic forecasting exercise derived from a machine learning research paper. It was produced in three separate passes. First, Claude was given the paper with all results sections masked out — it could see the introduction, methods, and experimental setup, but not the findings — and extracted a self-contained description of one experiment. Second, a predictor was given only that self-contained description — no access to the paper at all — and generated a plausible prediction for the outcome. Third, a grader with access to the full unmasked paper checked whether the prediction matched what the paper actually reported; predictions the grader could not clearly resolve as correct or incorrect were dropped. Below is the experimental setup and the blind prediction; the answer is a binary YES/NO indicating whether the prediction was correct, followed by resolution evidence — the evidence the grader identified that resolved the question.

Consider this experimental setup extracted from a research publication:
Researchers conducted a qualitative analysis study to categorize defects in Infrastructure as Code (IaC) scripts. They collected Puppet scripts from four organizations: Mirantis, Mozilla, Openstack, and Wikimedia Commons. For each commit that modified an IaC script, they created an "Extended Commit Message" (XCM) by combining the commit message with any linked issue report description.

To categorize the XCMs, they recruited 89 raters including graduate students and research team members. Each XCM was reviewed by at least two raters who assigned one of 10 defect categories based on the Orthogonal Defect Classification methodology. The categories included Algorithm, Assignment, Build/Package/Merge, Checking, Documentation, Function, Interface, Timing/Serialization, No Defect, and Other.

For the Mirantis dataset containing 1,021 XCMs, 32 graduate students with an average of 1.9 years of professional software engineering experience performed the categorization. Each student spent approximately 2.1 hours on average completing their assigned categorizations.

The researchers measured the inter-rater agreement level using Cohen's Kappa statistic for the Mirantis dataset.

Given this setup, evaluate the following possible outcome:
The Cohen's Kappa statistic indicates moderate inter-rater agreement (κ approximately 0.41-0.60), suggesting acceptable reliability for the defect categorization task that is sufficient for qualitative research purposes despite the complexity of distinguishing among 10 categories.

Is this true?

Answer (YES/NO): NO